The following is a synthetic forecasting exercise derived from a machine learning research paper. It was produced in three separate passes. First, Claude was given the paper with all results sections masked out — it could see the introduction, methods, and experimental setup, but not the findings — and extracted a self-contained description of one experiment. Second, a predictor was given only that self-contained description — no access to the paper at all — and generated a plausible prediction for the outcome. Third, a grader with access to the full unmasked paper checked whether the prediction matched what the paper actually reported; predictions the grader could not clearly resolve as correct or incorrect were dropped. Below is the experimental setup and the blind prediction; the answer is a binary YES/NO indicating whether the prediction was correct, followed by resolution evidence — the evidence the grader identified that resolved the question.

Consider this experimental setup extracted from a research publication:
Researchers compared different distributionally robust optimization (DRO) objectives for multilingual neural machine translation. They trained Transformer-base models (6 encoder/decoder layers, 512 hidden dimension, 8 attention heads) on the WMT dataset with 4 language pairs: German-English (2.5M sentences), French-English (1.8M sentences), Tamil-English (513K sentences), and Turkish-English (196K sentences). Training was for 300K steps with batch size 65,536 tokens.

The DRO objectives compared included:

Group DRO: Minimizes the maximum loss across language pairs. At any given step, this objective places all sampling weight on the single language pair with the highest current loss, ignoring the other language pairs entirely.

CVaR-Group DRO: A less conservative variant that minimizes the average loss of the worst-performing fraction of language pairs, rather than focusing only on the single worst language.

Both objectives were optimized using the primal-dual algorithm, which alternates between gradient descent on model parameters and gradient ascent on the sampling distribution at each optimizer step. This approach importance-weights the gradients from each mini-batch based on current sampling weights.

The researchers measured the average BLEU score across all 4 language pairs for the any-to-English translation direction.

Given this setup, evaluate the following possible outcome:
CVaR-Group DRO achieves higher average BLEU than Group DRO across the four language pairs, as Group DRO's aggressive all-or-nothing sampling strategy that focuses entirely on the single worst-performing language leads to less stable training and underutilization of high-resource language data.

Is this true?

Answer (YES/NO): YES